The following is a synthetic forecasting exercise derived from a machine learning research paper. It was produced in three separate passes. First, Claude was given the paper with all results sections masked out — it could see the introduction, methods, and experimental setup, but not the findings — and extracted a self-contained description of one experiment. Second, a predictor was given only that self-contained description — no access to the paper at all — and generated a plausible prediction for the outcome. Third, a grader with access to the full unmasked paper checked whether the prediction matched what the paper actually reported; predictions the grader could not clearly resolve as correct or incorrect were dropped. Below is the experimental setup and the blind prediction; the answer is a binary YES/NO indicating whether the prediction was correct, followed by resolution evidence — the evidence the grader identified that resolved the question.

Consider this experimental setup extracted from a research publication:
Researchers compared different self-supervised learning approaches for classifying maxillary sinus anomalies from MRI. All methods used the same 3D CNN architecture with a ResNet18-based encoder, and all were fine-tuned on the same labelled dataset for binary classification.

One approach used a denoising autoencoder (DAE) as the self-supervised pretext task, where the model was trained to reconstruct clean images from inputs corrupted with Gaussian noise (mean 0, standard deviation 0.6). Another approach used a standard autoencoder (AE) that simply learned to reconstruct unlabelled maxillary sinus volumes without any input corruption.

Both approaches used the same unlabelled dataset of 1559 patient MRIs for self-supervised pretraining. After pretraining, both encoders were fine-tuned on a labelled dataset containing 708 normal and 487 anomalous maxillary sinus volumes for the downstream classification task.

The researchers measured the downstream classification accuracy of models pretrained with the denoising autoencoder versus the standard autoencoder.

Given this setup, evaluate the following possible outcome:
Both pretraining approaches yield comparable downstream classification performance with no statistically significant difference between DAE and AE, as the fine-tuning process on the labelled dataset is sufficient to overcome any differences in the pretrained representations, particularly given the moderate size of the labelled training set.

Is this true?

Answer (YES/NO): YES